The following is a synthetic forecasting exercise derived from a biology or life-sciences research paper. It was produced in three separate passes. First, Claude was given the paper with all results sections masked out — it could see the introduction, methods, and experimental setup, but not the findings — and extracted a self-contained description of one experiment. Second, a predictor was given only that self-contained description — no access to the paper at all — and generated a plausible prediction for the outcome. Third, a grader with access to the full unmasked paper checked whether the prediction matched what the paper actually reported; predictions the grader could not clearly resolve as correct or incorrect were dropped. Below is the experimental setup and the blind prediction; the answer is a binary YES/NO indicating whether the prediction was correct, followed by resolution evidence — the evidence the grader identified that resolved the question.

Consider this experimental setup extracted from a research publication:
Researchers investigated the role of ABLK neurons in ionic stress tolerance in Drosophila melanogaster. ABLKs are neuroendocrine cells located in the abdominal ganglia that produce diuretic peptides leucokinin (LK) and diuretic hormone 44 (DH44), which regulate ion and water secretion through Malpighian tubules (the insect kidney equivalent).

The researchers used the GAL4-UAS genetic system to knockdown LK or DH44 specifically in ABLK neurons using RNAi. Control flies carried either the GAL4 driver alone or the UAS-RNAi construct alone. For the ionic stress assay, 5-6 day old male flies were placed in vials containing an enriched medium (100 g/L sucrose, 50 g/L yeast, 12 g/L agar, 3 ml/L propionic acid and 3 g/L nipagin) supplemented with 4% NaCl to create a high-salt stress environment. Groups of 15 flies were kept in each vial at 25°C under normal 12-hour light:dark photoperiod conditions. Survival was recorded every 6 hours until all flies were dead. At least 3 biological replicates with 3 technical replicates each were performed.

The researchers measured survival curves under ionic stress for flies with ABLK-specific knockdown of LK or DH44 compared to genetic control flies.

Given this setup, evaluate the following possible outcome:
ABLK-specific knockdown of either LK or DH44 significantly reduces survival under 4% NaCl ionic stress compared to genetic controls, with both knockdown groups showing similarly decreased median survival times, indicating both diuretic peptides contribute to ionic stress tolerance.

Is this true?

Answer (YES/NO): NO